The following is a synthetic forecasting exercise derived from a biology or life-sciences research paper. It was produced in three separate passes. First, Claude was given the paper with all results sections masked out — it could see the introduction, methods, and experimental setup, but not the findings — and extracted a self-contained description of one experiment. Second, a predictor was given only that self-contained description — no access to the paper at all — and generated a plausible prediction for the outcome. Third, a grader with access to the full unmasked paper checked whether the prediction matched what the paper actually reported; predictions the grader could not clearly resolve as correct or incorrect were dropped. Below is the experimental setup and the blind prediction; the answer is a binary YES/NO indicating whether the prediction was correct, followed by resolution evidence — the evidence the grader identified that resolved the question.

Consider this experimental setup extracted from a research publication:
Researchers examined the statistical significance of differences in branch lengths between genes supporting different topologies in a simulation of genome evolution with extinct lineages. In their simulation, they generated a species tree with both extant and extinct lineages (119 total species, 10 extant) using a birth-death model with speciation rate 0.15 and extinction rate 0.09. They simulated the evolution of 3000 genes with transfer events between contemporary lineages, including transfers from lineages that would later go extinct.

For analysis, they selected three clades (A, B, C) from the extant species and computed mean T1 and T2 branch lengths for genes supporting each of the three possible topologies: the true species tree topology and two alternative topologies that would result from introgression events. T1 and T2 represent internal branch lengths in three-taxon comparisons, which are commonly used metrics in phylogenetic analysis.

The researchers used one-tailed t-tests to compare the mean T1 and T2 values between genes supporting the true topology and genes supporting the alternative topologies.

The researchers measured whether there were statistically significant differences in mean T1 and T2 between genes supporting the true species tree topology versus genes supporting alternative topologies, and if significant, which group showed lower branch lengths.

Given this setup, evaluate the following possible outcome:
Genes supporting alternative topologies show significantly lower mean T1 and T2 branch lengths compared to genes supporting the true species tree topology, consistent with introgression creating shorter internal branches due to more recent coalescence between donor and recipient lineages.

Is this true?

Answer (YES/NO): NO